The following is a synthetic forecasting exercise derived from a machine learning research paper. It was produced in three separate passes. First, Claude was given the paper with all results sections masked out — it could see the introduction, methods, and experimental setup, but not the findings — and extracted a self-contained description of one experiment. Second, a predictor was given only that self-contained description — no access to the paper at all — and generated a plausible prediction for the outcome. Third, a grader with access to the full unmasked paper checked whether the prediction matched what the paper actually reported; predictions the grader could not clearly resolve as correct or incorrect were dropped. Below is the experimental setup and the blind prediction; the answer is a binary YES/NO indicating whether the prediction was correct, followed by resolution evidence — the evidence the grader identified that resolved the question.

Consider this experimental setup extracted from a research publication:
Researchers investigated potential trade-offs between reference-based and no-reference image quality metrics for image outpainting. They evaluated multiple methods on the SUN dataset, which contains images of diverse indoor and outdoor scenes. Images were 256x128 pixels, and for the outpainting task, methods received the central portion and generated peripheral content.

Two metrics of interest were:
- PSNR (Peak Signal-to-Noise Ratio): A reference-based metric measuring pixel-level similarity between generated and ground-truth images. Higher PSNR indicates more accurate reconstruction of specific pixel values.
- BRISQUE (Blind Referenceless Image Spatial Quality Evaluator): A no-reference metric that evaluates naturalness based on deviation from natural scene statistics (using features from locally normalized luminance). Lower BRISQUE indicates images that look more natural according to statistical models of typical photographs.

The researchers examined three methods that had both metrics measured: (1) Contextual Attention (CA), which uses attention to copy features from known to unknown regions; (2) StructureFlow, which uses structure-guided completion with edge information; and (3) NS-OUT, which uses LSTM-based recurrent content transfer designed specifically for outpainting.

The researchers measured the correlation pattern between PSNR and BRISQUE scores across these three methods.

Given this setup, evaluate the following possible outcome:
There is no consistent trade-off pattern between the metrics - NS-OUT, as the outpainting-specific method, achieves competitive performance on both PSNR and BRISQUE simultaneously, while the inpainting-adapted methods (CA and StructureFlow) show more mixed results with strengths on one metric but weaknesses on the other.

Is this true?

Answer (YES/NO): NO